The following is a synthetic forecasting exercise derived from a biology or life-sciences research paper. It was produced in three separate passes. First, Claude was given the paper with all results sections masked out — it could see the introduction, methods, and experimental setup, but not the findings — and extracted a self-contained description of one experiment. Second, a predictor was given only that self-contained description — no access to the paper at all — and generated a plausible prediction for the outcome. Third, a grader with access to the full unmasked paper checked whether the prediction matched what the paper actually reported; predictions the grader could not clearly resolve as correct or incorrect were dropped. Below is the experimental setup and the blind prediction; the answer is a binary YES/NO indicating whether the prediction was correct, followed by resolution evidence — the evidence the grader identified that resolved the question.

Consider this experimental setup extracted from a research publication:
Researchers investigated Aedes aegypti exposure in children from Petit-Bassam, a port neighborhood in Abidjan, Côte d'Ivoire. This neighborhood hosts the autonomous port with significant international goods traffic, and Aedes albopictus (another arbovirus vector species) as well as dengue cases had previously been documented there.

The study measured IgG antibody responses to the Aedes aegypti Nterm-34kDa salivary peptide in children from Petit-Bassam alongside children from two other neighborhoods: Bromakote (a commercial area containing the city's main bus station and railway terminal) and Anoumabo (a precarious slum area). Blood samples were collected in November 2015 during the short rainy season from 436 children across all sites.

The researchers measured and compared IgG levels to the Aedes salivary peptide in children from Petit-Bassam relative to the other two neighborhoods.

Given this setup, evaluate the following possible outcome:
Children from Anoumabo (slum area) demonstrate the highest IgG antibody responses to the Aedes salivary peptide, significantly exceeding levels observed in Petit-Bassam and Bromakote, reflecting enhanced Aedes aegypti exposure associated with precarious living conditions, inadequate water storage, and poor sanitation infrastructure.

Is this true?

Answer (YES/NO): NO